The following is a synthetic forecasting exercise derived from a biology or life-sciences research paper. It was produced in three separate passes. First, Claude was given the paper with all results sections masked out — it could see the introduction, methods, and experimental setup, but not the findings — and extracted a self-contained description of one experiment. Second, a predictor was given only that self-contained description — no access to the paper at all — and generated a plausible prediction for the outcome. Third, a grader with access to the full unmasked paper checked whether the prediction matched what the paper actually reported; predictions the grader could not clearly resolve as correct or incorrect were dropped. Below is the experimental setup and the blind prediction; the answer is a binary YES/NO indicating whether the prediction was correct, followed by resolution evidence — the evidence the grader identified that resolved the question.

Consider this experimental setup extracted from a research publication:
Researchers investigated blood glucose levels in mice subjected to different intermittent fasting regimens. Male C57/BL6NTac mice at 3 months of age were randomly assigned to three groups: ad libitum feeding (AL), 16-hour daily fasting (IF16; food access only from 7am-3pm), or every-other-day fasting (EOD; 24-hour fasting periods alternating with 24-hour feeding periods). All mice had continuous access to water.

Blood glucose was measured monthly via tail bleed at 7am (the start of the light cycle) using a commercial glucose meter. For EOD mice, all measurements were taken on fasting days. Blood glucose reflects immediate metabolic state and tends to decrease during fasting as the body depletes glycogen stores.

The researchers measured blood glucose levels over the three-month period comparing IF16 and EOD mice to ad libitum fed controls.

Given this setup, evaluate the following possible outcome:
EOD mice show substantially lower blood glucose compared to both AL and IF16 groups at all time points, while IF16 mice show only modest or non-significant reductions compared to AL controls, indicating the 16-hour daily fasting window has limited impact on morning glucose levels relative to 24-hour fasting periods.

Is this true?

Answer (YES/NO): NO